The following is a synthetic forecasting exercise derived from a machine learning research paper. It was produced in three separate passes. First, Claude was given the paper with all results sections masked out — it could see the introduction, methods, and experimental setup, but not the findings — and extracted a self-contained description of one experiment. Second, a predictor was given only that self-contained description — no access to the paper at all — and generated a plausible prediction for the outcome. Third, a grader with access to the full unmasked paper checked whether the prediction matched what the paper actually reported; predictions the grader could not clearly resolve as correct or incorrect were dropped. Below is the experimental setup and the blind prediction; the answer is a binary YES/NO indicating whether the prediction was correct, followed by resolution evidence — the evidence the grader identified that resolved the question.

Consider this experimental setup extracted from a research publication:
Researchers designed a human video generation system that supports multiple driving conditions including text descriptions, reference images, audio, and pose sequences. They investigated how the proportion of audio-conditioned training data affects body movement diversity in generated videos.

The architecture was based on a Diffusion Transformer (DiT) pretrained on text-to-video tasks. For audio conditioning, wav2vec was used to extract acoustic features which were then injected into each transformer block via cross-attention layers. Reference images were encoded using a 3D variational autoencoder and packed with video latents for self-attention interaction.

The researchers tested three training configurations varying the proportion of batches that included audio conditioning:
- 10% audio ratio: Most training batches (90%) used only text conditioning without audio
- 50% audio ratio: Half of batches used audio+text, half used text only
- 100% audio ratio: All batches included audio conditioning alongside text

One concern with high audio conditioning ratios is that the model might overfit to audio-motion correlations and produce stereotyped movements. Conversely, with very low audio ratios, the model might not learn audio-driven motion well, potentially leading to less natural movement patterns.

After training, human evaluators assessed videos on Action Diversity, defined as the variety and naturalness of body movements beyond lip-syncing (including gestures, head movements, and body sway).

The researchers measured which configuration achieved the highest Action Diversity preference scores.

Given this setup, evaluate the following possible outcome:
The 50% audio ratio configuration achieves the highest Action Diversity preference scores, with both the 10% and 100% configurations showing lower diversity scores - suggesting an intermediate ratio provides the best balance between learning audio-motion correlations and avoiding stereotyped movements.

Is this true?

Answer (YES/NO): YES